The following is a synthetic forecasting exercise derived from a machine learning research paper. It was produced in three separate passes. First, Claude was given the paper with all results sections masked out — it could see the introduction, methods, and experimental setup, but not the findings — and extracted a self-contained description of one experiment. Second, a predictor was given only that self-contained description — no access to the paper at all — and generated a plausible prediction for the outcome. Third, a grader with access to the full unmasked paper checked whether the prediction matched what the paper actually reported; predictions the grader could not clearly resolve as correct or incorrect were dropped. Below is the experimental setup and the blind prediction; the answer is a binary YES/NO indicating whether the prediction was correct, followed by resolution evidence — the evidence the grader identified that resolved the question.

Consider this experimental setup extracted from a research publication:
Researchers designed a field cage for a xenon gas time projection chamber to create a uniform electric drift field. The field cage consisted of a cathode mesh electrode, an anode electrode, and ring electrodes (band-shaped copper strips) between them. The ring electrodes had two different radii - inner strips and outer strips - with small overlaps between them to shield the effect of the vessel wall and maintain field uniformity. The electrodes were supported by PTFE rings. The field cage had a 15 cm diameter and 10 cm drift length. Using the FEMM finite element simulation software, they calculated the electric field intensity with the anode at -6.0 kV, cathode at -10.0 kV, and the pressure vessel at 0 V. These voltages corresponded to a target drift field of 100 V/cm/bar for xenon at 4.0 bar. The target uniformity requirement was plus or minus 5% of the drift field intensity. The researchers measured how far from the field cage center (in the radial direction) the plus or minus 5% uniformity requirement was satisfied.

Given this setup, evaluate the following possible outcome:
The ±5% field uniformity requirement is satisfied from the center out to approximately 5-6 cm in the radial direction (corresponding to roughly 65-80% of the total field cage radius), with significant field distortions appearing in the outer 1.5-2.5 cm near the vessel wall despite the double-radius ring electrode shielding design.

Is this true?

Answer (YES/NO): NO